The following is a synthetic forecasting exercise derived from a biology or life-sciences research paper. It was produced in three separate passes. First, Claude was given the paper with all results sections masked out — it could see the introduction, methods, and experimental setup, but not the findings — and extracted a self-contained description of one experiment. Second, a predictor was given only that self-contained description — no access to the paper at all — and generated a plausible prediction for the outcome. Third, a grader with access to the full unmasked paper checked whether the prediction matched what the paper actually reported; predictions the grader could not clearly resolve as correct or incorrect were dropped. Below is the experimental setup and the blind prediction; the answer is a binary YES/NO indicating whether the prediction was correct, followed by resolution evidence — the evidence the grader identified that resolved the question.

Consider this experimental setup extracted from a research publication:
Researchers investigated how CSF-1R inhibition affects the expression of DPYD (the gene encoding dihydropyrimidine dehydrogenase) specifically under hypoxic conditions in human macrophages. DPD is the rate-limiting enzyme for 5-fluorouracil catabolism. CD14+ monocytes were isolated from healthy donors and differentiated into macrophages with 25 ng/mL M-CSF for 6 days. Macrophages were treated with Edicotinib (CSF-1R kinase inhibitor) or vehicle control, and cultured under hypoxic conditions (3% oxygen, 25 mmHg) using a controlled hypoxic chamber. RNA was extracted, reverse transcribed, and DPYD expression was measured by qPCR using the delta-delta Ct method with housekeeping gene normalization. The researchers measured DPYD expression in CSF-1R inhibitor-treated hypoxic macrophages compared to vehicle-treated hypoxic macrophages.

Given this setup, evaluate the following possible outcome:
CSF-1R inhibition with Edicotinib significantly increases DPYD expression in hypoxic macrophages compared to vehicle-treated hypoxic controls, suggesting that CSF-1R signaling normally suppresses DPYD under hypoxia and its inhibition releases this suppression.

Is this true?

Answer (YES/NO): NO